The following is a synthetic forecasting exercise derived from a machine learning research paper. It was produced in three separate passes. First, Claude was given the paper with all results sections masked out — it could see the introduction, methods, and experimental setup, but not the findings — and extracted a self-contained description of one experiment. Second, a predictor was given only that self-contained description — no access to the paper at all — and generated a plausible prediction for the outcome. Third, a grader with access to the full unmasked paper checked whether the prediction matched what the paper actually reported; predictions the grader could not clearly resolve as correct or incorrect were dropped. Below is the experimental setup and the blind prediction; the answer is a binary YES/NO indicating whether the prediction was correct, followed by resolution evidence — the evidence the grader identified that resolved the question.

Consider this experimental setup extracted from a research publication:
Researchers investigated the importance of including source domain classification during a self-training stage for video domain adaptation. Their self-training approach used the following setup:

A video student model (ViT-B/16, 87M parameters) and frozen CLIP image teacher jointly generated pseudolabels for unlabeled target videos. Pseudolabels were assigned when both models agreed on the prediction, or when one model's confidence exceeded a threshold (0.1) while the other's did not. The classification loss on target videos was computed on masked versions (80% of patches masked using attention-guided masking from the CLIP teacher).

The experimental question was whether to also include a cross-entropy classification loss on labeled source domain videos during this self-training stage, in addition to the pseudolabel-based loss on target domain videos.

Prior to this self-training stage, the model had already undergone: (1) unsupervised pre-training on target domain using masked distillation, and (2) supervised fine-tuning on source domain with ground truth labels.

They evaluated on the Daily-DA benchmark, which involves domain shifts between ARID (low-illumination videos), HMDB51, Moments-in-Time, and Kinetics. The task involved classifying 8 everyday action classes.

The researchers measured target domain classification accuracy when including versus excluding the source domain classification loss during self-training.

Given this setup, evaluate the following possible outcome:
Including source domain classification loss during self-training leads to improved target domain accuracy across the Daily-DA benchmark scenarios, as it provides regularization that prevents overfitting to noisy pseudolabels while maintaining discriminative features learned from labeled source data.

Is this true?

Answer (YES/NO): YES